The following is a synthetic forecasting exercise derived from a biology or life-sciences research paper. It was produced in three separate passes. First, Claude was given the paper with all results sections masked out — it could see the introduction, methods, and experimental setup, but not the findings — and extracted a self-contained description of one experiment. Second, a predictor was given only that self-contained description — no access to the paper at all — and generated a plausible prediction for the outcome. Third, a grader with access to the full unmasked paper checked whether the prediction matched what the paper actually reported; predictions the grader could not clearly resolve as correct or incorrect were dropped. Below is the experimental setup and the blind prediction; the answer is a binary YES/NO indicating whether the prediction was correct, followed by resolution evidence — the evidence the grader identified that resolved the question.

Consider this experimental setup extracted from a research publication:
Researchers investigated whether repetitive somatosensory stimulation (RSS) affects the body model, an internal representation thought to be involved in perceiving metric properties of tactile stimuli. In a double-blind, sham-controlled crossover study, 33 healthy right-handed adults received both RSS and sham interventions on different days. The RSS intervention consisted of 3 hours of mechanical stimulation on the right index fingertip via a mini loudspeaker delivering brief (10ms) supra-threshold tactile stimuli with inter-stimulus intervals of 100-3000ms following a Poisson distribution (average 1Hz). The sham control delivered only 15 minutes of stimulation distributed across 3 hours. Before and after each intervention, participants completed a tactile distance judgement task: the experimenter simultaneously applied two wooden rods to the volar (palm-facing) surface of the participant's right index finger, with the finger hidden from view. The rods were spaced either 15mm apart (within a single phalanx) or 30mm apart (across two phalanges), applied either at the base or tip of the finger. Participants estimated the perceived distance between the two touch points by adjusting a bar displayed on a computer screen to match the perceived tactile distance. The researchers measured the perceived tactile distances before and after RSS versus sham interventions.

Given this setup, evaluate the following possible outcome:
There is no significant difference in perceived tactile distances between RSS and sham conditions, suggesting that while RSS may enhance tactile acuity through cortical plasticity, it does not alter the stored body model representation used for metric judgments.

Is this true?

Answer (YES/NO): YES